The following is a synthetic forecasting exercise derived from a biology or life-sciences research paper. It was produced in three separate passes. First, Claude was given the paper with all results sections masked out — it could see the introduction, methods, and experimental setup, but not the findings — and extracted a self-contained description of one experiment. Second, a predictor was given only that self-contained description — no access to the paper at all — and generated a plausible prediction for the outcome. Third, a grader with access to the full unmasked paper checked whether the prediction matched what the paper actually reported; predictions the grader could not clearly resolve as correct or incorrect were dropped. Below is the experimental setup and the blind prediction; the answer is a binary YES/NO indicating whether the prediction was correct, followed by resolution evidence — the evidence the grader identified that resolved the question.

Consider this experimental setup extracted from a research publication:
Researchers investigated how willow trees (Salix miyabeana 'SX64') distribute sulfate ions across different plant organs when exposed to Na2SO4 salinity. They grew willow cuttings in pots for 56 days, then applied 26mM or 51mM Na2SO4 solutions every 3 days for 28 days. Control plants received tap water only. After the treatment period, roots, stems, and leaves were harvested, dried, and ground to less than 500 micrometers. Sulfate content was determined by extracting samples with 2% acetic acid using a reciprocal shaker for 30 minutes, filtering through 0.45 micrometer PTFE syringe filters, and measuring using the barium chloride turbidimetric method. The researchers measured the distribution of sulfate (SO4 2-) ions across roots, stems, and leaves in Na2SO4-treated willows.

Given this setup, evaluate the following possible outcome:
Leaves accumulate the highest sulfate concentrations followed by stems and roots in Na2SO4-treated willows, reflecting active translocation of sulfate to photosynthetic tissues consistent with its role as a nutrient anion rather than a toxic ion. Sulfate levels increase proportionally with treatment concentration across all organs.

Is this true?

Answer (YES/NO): NO